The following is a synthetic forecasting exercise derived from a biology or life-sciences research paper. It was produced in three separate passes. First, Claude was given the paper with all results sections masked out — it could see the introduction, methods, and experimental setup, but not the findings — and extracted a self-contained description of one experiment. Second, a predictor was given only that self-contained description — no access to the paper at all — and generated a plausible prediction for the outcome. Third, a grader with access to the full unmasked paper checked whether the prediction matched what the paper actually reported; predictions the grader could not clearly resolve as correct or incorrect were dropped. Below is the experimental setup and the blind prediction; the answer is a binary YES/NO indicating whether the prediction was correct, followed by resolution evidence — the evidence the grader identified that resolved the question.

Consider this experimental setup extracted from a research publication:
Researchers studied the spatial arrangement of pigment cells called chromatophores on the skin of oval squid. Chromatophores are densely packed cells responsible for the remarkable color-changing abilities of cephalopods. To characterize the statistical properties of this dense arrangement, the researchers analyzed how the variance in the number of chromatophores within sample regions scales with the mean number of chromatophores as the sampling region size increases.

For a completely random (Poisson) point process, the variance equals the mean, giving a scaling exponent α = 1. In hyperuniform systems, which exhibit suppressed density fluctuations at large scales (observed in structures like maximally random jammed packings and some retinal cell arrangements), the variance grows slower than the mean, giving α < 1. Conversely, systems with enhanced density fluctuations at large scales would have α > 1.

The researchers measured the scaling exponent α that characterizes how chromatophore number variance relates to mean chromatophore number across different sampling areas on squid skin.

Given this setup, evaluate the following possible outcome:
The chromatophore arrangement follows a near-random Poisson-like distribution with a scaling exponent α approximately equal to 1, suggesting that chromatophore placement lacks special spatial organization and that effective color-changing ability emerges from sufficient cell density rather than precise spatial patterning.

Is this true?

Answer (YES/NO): NO